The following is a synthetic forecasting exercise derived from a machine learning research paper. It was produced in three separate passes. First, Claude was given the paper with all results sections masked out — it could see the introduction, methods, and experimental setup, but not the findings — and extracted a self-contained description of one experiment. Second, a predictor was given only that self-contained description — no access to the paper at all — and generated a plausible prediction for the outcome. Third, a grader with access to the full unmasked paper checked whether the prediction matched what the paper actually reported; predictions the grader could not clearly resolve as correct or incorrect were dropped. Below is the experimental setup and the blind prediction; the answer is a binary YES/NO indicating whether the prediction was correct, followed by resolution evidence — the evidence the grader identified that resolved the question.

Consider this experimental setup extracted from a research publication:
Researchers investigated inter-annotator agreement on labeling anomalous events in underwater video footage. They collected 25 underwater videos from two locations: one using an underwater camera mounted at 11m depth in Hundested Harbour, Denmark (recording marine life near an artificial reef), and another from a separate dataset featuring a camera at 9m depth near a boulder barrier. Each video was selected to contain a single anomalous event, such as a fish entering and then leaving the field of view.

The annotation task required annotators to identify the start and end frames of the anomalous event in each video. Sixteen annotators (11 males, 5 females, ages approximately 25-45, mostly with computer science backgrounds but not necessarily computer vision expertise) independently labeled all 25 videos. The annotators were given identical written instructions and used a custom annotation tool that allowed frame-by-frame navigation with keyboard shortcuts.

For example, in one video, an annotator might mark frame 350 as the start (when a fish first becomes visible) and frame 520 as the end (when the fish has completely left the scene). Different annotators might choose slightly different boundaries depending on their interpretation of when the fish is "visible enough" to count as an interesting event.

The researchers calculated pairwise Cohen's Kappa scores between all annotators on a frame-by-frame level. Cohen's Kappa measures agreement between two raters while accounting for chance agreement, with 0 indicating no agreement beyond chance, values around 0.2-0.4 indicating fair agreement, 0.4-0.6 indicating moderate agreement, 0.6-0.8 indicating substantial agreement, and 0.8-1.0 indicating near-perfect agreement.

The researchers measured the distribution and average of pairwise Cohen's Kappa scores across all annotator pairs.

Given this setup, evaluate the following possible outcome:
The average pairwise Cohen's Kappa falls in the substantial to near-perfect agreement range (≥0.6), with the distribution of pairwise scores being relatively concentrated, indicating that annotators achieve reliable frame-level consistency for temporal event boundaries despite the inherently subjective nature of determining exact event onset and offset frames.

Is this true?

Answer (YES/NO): NO